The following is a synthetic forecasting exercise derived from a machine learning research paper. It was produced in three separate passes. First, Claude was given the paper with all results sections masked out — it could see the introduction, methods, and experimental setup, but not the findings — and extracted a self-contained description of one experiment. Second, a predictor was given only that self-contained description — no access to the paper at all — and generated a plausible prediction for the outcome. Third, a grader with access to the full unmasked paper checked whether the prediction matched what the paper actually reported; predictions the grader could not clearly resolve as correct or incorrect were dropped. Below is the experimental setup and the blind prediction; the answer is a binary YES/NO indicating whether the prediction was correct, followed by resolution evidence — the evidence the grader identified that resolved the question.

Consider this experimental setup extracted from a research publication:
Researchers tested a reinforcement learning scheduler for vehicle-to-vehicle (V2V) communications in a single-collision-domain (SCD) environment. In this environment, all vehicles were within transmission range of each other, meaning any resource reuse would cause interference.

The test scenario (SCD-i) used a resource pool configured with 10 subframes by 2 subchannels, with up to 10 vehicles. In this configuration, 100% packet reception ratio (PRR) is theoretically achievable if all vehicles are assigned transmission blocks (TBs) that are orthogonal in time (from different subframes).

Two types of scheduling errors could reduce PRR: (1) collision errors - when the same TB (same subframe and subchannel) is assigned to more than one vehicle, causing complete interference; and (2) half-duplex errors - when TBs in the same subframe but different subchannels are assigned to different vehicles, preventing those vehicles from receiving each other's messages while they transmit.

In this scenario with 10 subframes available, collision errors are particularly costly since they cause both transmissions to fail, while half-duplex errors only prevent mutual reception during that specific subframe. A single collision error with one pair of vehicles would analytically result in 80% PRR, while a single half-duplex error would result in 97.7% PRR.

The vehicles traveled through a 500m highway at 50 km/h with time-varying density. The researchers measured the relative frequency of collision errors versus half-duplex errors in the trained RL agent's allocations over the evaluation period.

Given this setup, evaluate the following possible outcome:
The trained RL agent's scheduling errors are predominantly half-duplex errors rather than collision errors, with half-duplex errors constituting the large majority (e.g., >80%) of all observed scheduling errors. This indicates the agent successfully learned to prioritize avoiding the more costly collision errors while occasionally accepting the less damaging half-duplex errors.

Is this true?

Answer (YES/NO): YES